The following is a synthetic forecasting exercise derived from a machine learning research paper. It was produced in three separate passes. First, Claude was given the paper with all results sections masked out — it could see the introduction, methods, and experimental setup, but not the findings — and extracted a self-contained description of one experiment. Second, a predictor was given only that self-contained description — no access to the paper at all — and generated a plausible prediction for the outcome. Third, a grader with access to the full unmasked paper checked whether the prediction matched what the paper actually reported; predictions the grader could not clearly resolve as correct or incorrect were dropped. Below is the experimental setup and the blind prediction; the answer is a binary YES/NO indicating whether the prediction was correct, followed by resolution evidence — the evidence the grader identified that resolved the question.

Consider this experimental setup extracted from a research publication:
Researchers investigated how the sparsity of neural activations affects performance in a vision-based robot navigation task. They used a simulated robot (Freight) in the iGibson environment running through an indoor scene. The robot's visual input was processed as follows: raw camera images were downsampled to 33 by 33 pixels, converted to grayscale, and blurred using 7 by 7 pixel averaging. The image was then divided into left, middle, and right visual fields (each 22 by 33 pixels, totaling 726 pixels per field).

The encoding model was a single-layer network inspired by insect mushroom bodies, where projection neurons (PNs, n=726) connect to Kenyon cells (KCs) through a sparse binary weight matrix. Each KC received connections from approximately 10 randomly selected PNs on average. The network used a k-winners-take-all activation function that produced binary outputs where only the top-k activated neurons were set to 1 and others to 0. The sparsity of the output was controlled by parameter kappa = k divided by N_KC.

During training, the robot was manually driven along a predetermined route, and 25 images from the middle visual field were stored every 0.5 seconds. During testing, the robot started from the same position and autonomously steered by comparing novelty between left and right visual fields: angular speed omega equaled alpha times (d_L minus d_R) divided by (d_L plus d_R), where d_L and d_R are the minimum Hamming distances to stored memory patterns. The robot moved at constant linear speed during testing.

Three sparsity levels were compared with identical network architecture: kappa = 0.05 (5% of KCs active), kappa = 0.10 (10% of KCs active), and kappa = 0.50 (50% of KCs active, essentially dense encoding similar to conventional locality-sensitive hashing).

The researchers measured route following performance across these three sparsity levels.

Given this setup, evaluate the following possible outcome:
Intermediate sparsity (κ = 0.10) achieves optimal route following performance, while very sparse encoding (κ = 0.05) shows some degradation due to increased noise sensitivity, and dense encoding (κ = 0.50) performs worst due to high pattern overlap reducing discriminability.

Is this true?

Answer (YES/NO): NO